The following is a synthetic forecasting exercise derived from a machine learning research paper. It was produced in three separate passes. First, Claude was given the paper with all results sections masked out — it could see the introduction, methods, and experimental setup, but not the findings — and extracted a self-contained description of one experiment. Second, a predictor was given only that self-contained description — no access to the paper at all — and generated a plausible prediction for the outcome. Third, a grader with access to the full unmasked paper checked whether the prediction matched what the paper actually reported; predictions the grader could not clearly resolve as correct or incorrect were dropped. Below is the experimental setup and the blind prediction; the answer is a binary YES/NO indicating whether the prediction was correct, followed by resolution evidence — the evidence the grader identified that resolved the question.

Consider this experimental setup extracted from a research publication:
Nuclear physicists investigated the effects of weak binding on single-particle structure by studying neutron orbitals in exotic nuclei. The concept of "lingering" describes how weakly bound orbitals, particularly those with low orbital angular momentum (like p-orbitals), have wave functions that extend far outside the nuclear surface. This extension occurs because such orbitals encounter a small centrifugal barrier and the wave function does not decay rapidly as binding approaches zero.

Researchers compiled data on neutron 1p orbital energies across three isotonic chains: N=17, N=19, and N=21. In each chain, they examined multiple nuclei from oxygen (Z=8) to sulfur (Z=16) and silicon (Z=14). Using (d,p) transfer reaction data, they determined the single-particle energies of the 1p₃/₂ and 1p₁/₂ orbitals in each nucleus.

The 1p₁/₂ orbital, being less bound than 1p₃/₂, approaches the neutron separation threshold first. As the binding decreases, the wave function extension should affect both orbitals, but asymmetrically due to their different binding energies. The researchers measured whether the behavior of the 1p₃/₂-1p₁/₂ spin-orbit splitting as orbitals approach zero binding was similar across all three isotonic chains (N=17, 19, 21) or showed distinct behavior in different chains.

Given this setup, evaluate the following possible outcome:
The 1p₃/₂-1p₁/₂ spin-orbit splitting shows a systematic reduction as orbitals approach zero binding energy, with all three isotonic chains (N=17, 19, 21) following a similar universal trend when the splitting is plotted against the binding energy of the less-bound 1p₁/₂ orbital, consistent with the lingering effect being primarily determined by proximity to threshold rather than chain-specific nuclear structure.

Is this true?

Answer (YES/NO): YES